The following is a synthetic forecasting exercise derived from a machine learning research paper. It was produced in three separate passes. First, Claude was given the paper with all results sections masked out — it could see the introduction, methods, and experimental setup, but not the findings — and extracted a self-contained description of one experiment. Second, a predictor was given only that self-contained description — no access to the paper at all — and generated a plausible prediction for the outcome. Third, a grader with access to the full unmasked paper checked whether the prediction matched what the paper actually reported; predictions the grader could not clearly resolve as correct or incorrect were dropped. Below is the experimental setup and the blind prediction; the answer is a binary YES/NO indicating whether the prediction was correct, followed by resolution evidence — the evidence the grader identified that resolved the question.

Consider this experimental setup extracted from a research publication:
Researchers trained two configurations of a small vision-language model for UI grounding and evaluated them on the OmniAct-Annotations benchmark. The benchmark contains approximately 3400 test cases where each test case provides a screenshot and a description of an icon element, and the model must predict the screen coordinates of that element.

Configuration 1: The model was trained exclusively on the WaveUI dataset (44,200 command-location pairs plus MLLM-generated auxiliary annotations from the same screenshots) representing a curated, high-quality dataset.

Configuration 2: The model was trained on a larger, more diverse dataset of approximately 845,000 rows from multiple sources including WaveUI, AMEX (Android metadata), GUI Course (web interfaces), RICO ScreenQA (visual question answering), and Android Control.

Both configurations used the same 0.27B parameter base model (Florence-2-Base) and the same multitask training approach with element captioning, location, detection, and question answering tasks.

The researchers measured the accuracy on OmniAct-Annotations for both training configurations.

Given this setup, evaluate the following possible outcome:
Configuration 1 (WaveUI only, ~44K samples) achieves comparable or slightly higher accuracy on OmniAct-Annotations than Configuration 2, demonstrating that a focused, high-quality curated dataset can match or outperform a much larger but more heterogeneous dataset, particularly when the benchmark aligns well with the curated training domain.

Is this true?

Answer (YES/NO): YES